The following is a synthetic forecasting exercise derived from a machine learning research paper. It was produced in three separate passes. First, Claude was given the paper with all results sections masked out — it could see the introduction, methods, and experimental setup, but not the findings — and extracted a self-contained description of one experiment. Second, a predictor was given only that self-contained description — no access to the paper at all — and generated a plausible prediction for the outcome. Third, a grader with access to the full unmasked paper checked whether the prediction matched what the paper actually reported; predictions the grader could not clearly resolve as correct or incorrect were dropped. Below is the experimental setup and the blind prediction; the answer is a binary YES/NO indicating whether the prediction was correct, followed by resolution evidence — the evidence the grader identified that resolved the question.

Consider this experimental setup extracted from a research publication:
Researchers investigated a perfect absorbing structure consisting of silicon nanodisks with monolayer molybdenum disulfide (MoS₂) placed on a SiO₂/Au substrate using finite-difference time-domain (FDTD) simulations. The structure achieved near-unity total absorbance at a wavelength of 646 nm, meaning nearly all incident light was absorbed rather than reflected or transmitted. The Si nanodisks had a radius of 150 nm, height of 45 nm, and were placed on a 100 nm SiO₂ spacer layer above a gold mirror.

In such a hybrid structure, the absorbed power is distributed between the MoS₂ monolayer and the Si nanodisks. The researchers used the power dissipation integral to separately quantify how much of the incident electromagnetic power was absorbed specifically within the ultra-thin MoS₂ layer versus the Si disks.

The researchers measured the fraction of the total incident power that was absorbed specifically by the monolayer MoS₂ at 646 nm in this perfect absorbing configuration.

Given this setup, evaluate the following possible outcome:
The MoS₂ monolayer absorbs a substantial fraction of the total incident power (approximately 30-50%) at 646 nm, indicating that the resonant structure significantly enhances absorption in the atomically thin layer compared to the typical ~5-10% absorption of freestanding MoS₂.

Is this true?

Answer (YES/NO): NO